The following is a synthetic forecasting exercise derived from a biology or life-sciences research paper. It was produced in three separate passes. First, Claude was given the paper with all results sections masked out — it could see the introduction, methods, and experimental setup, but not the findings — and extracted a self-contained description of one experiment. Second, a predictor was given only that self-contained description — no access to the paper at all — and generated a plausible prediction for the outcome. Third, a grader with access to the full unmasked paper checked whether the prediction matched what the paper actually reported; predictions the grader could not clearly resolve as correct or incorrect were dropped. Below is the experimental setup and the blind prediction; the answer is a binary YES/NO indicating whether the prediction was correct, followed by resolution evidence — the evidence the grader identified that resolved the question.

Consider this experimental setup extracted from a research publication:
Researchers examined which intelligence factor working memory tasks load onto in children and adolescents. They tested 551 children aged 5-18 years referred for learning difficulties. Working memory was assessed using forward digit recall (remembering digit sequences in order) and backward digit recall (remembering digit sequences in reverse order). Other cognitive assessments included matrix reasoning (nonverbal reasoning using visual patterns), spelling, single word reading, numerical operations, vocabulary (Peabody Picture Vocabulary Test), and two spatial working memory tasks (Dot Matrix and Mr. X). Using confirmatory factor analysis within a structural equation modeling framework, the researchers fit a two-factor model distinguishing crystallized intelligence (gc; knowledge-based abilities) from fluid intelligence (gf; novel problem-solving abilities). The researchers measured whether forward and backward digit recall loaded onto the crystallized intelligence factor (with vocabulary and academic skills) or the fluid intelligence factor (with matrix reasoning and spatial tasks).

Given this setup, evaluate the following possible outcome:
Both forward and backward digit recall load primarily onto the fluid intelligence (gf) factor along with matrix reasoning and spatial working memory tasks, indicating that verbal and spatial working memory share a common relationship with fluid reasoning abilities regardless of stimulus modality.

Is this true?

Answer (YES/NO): NO